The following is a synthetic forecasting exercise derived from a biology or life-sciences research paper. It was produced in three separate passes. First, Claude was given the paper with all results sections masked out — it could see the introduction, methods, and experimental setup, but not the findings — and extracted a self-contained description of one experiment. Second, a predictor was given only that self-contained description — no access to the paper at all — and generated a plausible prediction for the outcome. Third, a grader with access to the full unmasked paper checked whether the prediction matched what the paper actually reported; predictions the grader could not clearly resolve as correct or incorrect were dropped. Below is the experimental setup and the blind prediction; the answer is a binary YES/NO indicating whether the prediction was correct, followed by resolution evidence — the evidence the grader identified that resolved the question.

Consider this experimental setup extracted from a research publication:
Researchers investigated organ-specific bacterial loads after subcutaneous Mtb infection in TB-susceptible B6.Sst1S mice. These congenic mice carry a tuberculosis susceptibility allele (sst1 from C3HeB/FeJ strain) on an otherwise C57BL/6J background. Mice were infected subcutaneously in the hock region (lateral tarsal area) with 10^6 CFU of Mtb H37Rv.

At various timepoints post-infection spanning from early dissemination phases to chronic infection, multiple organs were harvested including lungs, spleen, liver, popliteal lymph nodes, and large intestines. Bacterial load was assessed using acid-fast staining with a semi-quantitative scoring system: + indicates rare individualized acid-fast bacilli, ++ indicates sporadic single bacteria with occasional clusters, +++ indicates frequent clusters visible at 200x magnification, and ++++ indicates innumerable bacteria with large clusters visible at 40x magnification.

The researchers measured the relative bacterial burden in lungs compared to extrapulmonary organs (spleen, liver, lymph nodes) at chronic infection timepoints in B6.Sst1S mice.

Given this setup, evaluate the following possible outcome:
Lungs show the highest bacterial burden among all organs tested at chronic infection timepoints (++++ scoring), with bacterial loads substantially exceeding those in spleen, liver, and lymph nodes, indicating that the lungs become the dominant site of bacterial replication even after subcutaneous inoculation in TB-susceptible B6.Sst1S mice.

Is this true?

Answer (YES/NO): YES